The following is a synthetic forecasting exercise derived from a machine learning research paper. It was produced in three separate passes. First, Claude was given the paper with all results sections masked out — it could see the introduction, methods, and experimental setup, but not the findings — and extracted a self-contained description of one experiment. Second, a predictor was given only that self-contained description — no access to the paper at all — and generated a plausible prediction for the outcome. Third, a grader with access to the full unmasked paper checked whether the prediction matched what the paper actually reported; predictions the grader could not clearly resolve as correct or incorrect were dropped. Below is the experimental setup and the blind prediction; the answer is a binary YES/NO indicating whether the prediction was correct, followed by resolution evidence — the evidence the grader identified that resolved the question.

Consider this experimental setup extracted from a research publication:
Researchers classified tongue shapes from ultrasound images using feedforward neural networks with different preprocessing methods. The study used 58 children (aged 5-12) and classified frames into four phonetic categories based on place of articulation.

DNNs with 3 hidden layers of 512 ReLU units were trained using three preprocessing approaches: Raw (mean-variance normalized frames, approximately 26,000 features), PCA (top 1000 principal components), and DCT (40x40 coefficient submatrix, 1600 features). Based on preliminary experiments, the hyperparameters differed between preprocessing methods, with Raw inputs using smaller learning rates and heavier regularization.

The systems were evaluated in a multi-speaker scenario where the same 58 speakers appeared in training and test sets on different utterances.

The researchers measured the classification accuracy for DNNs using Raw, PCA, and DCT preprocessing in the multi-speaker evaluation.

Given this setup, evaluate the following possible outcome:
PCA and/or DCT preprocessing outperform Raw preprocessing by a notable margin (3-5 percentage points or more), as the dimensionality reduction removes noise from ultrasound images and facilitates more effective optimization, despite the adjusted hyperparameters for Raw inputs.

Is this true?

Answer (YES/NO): NO